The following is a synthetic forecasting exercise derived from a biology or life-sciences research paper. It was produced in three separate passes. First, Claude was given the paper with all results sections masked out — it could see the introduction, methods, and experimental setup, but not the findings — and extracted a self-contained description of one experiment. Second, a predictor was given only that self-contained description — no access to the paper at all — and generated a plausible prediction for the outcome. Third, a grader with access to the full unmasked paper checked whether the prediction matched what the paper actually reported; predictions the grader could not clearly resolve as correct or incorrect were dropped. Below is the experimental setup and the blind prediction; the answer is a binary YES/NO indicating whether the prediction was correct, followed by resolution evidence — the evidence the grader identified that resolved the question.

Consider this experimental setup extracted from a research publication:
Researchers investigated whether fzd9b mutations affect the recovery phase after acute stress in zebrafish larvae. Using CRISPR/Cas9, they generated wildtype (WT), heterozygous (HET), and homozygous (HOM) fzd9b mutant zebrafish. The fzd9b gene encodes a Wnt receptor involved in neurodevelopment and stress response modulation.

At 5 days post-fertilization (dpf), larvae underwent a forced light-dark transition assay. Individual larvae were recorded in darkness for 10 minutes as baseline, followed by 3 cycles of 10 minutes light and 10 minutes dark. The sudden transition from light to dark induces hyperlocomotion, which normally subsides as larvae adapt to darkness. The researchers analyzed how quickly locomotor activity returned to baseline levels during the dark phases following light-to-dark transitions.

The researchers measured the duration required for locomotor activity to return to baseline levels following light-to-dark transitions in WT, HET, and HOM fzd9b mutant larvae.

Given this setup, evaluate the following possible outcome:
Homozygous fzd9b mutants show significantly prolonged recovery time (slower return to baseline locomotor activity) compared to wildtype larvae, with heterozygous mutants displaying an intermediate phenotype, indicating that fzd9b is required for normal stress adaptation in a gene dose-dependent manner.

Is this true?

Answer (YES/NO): NO